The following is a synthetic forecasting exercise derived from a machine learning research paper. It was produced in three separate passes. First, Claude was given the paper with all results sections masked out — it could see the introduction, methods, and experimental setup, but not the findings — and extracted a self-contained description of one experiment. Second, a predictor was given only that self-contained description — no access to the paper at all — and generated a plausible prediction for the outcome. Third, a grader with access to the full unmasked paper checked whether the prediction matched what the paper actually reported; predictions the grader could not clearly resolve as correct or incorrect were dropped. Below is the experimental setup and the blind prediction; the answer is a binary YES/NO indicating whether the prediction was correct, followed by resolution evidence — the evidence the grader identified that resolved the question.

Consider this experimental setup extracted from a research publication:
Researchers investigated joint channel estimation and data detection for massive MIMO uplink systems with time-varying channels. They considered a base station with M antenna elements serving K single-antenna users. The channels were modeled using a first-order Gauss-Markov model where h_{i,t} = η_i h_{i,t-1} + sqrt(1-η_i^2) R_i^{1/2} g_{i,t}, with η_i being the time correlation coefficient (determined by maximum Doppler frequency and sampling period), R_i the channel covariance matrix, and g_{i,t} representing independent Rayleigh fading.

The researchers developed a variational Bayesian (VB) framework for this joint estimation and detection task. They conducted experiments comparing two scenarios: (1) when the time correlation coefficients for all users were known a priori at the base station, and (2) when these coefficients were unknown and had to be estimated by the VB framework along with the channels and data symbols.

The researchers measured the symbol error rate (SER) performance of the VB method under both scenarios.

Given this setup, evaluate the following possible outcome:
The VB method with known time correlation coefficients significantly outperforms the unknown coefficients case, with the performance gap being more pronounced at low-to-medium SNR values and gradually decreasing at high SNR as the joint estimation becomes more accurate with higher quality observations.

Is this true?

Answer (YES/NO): NO